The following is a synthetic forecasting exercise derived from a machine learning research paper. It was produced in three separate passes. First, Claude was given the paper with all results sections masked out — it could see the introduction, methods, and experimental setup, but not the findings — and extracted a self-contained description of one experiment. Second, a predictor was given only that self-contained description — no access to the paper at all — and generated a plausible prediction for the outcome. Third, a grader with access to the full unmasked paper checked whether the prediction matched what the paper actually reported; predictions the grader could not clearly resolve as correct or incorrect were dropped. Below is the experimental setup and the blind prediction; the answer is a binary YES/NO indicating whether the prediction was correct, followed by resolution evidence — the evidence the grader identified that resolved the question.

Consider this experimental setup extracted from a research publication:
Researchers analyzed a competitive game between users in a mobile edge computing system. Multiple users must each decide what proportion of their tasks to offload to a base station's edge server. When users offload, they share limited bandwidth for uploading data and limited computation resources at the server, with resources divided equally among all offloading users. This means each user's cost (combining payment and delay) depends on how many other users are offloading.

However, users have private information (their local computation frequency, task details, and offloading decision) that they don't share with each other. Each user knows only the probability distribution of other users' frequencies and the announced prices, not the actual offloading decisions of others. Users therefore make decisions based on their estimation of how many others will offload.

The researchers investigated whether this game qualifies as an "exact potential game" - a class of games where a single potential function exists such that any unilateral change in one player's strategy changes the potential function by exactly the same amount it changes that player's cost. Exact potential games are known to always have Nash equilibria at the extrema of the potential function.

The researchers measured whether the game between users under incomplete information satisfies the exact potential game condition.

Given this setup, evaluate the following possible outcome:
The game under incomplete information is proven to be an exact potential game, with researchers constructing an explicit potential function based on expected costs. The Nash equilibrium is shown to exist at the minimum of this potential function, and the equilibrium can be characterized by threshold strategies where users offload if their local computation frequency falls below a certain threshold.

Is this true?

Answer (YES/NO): YES